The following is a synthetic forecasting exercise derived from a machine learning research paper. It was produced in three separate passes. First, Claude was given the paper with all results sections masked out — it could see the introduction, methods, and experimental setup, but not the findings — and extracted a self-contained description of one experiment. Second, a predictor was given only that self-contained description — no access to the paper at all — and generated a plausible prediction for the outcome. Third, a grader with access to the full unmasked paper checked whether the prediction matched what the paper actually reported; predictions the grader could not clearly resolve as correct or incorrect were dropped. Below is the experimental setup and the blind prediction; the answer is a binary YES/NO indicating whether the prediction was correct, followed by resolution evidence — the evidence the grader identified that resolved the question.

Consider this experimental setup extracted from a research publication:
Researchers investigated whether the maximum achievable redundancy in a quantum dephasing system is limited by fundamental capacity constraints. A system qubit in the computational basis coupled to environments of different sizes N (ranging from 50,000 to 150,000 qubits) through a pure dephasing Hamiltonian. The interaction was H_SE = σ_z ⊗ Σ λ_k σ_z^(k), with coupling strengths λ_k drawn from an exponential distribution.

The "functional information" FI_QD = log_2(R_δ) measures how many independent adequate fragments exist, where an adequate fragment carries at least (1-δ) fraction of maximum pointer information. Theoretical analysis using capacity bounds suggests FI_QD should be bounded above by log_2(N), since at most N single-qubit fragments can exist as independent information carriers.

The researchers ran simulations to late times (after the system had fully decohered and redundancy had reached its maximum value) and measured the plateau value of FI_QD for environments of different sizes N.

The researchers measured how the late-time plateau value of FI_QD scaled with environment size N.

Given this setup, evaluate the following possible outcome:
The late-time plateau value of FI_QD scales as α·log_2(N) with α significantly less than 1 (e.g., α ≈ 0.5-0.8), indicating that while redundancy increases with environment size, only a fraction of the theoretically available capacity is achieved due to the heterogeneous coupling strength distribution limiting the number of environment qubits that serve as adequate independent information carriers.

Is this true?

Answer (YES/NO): NO